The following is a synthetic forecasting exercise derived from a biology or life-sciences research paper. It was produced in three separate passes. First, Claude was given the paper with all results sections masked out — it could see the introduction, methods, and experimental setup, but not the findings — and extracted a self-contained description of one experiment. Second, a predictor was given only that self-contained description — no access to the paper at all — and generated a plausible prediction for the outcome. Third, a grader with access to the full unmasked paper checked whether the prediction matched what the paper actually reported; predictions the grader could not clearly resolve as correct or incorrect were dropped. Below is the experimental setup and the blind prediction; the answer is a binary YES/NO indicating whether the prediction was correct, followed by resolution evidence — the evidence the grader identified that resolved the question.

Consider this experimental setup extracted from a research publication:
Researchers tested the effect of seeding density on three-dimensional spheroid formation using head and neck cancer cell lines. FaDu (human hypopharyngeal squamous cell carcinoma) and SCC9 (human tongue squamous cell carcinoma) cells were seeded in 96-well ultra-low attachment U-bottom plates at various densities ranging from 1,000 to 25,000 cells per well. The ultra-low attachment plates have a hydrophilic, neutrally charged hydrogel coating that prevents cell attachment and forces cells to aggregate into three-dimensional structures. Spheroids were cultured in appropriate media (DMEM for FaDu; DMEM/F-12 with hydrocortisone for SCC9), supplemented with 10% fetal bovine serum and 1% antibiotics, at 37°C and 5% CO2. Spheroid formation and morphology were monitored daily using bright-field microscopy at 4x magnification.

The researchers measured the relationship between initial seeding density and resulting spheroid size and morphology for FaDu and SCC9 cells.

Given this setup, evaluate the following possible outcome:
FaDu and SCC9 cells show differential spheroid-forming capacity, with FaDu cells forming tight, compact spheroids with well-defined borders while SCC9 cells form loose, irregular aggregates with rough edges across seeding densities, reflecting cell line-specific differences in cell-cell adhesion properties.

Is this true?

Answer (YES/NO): NO